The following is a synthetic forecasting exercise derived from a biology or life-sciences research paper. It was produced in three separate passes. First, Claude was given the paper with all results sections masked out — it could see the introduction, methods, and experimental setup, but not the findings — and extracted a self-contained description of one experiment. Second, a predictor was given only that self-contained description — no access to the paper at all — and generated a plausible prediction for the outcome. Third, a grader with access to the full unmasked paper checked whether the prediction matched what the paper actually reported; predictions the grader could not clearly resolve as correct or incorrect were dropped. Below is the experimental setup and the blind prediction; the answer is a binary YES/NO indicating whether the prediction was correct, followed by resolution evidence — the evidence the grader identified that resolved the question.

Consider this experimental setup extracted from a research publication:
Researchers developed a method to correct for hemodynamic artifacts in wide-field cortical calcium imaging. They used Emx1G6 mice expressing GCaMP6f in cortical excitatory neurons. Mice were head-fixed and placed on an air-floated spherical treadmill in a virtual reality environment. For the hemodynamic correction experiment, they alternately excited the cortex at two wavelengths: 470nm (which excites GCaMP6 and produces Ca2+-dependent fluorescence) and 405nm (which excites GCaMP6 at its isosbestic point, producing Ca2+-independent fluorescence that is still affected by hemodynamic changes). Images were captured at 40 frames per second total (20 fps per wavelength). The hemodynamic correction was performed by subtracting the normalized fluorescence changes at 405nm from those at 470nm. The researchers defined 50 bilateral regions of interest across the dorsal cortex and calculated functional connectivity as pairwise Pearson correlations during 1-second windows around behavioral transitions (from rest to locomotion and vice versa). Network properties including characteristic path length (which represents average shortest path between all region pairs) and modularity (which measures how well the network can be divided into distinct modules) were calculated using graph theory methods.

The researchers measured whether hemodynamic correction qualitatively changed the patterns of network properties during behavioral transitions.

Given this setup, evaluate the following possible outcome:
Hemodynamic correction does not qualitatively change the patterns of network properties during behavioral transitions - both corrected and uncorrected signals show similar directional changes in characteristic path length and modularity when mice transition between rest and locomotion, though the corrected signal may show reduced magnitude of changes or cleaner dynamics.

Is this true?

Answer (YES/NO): YES